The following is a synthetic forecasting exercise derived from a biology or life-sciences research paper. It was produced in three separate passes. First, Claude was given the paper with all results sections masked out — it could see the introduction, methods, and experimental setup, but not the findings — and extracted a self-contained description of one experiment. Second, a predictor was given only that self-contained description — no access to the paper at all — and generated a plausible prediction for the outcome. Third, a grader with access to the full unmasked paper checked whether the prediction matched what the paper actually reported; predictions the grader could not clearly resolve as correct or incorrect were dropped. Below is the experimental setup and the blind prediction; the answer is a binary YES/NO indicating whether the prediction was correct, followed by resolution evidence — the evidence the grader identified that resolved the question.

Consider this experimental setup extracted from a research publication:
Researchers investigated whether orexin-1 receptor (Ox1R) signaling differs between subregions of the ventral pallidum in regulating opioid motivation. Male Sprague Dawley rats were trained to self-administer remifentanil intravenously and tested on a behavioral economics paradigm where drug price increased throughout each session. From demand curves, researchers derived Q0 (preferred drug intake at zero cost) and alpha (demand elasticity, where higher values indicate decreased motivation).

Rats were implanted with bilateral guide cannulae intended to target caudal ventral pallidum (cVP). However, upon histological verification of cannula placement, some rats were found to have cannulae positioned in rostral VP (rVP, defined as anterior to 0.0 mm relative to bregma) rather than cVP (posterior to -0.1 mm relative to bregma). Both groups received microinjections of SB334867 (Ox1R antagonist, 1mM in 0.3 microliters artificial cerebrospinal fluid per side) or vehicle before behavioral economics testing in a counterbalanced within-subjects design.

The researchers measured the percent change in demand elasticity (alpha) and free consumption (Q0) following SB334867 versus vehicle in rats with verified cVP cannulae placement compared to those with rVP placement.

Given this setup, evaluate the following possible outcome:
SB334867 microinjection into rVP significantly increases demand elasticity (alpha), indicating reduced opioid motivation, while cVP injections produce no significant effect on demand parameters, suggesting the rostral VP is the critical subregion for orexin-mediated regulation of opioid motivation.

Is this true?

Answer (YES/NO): NO